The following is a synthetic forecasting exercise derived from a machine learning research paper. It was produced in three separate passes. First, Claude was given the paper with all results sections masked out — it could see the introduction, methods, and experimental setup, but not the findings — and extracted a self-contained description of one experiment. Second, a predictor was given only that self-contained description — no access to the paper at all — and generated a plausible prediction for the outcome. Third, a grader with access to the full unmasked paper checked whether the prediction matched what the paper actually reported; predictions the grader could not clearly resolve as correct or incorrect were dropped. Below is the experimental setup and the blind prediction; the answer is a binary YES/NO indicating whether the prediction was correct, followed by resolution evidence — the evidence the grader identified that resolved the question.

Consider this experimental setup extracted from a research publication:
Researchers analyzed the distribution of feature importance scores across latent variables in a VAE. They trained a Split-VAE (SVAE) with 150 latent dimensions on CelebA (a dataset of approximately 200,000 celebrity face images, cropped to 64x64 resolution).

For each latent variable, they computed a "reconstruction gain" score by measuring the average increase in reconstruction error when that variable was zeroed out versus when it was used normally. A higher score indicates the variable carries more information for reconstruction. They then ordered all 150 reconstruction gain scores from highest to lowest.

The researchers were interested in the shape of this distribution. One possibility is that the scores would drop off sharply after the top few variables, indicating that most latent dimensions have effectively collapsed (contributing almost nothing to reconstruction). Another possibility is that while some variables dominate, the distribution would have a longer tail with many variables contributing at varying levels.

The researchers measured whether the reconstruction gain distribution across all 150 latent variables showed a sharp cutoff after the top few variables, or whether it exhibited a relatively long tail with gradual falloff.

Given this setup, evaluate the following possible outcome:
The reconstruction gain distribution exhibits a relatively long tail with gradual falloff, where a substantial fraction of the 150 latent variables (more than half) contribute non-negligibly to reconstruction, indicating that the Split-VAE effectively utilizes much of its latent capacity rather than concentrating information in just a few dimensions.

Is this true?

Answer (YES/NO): NO